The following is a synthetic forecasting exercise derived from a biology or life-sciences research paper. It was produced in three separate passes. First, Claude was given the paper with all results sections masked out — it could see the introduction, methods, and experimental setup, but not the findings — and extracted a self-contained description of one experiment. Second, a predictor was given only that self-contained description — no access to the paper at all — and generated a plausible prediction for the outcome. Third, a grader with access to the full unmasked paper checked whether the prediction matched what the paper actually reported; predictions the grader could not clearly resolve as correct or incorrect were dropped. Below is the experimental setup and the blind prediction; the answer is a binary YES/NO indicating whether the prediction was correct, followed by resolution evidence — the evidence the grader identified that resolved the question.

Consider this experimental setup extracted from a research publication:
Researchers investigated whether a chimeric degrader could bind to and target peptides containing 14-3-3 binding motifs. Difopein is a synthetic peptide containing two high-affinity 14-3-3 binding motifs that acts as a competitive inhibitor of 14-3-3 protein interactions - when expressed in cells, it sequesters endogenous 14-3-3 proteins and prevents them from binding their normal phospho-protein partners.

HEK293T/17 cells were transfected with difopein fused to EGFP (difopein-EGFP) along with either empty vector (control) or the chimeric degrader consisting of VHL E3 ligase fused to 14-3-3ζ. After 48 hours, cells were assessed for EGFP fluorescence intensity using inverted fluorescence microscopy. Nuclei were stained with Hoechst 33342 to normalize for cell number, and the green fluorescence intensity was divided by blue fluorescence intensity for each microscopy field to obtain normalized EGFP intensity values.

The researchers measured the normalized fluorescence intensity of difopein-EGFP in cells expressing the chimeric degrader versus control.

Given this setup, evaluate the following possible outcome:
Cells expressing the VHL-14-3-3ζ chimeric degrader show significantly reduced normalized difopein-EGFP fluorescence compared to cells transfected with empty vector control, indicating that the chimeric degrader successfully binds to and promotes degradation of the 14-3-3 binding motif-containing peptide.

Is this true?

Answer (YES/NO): YES